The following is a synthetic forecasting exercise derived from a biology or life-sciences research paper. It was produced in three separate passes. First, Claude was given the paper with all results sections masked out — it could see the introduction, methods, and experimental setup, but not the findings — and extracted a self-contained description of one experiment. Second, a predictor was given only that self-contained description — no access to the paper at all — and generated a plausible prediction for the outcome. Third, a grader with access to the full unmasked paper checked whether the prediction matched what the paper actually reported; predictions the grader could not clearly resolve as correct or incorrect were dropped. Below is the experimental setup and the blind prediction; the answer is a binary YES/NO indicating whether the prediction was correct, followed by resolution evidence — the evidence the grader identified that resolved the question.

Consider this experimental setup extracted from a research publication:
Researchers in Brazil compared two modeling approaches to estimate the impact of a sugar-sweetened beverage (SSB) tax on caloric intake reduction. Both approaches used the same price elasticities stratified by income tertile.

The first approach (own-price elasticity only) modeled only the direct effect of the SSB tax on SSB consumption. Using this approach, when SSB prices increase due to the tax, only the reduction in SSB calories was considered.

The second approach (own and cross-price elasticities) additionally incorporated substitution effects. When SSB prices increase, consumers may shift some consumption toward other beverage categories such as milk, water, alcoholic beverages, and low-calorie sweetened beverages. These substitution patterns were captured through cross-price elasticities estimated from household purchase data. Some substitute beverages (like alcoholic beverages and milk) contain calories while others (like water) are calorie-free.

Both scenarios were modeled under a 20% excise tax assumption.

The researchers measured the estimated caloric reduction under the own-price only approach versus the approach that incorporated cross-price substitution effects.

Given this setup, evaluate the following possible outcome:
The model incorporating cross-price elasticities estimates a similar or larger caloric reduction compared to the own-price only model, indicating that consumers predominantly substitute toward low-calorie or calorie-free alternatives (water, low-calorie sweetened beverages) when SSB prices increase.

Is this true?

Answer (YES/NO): YES